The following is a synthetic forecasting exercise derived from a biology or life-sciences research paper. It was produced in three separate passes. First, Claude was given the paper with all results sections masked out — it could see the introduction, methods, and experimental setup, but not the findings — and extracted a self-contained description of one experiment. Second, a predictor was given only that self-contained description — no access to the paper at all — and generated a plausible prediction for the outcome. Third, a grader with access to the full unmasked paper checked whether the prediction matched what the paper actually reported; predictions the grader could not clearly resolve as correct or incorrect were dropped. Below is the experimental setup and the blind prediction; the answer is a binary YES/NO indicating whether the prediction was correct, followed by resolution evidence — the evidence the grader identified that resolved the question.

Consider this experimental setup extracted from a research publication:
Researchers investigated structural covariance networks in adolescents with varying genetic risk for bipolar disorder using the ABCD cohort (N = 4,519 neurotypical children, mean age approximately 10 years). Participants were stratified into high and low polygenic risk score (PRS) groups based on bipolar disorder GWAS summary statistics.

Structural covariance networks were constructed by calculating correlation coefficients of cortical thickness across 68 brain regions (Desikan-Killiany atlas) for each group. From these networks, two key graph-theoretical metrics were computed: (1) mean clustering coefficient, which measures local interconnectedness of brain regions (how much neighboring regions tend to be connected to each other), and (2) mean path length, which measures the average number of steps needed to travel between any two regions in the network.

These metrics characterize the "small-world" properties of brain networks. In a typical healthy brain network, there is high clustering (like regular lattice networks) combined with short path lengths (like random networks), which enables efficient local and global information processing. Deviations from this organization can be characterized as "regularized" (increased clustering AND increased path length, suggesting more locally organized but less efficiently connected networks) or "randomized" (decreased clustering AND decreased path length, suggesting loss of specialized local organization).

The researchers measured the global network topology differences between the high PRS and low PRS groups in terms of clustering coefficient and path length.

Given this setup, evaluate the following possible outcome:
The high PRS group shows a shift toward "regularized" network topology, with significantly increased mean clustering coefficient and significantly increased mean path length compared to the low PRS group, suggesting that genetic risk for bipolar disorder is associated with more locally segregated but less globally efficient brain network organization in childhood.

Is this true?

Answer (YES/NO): NO